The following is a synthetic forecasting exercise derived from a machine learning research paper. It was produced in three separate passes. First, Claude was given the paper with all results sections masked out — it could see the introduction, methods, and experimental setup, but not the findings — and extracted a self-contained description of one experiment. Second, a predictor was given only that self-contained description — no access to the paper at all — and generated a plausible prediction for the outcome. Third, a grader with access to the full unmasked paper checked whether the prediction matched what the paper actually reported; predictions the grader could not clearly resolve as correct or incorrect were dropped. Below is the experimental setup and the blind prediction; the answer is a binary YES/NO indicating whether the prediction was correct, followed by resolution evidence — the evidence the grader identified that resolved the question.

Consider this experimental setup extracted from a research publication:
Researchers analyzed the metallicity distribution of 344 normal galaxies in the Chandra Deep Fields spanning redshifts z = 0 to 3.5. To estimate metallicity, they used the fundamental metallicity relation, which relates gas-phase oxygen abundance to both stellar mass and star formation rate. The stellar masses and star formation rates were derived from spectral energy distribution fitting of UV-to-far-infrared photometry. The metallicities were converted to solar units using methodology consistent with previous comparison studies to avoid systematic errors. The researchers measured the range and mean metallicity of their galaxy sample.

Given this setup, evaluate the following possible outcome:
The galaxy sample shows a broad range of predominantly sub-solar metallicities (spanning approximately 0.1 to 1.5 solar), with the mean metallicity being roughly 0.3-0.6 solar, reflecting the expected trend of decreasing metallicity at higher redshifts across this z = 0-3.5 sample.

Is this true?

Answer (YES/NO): NO